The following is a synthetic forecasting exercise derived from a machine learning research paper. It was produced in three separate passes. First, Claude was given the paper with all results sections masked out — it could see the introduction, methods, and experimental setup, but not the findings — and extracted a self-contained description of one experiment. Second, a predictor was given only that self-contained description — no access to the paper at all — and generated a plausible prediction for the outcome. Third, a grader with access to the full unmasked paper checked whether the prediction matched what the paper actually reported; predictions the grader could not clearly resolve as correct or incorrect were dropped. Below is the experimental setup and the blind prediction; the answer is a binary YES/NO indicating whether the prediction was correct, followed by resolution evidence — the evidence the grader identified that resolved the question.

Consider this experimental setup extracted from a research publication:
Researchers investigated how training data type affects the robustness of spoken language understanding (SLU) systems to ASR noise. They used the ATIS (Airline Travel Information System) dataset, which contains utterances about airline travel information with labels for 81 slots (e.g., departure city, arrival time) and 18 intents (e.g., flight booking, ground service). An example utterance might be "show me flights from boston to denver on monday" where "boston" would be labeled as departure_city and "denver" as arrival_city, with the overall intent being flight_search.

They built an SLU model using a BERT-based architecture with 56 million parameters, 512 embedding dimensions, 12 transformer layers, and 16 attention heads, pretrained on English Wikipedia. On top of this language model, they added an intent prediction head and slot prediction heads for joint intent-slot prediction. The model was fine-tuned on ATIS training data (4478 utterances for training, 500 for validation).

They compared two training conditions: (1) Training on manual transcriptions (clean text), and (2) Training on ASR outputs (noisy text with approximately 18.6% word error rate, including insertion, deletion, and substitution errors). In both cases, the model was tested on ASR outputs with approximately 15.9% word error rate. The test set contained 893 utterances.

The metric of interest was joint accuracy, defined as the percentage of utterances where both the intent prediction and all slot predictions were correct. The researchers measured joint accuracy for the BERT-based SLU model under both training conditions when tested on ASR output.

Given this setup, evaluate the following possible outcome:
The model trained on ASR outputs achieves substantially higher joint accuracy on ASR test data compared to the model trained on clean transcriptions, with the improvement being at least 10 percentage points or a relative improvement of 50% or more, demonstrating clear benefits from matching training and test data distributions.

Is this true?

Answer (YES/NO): NO